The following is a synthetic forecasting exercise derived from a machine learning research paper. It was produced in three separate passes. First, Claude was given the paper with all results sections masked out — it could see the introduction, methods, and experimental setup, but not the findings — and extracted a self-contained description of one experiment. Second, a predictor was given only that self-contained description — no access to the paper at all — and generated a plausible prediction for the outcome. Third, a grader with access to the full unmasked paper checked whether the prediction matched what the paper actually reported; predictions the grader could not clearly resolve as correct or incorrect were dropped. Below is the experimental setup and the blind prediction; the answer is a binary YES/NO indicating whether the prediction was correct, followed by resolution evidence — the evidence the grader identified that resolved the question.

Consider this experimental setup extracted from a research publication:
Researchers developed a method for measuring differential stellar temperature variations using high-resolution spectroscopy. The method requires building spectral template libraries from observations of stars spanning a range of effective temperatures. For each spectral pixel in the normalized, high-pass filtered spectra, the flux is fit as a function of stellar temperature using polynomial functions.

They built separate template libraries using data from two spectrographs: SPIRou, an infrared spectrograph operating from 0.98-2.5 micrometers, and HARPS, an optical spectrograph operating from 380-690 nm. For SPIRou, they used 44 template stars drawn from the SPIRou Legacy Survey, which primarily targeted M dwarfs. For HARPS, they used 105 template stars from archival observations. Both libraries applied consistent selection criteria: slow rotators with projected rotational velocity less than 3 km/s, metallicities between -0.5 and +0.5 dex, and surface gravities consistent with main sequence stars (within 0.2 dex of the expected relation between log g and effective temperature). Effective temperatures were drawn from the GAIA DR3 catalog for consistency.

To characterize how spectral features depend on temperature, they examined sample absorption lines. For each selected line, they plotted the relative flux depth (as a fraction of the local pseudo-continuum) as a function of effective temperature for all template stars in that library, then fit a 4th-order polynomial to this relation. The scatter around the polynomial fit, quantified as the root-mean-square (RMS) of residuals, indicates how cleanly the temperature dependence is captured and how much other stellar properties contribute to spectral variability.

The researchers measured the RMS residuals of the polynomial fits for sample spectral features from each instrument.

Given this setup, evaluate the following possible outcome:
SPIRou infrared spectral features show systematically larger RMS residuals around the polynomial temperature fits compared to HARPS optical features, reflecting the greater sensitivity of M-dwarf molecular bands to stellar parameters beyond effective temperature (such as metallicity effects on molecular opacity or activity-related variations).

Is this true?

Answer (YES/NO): YES